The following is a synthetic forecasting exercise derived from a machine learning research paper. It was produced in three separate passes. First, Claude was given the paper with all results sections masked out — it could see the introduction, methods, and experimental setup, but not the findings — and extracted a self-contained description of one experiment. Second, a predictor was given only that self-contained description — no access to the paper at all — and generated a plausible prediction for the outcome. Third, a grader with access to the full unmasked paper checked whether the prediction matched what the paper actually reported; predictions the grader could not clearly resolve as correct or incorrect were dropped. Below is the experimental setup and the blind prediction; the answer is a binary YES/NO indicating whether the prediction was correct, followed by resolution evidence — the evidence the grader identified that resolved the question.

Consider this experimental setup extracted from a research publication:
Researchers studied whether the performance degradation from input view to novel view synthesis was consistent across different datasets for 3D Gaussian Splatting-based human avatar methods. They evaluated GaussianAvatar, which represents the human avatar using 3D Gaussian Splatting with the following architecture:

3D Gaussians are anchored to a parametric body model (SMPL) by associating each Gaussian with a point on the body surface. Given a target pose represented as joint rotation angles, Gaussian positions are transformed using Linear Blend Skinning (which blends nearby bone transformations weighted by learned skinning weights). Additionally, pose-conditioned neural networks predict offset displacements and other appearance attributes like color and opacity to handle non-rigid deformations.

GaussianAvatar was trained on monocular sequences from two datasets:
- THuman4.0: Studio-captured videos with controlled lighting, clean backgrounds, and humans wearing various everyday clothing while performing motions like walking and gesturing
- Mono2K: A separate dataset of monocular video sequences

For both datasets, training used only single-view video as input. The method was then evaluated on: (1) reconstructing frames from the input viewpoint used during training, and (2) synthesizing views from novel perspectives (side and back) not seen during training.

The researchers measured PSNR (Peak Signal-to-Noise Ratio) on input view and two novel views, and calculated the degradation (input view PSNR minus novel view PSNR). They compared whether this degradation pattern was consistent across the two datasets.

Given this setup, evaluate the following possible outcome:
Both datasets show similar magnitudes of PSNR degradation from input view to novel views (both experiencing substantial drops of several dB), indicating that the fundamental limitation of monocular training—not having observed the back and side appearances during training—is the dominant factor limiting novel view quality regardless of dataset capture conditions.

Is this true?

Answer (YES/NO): YES